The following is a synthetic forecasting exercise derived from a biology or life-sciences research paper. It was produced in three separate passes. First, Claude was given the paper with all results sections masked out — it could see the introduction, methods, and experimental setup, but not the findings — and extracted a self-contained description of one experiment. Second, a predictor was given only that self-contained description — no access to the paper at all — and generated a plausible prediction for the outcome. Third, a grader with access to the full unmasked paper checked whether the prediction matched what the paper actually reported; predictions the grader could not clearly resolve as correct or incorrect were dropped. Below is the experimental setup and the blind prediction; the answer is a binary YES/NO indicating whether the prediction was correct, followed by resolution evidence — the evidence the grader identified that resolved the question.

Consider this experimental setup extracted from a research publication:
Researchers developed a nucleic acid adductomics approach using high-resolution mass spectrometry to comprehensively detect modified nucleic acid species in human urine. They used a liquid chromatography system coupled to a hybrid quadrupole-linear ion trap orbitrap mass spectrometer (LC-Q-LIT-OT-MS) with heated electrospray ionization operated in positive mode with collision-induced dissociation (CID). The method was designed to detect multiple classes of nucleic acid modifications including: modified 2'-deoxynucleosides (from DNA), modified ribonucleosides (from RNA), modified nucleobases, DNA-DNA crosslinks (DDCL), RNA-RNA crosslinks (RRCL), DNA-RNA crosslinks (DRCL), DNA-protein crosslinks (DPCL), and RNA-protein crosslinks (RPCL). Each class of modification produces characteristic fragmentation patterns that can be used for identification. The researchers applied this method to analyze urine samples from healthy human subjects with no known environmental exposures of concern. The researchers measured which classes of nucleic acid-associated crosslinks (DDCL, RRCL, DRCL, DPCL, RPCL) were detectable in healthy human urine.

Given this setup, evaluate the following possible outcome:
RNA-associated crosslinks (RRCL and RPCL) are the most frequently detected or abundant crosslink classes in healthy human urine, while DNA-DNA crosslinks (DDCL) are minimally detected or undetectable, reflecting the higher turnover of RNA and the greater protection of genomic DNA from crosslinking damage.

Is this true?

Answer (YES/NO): YES